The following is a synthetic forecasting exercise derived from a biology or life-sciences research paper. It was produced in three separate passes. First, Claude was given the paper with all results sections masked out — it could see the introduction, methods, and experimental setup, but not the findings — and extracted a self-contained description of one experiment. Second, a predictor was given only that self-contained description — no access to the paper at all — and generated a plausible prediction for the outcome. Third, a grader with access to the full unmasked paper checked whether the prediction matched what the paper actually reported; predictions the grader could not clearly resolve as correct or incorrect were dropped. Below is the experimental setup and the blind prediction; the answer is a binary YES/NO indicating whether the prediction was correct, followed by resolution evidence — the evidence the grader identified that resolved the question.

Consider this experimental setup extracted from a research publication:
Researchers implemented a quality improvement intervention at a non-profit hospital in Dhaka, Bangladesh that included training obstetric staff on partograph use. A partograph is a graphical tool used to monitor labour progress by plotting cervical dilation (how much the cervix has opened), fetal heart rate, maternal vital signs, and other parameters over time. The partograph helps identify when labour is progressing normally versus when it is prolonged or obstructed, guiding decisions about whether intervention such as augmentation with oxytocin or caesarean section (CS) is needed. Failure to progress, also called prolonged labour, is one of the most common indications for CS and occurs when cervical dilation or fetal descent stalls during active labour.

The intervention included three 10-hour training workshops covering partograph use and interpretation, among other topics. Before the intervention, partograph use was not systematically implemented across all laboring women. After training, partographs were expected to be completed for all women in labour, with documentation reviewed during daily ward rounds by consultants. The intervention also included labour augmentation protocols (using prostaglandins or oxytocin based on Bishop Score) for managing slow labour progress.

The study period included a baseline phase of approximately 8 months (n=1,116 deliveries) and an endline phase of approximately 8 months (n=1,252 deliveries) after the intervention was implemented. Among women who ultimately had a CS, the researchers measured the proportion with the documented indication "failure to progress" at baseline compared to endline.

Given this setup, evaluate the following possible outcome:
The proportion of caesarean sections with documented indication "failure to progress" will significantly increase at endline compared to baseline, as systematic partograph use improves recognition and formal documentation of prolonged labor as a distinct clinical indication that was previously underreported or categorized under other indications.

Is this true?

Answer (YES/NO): YES